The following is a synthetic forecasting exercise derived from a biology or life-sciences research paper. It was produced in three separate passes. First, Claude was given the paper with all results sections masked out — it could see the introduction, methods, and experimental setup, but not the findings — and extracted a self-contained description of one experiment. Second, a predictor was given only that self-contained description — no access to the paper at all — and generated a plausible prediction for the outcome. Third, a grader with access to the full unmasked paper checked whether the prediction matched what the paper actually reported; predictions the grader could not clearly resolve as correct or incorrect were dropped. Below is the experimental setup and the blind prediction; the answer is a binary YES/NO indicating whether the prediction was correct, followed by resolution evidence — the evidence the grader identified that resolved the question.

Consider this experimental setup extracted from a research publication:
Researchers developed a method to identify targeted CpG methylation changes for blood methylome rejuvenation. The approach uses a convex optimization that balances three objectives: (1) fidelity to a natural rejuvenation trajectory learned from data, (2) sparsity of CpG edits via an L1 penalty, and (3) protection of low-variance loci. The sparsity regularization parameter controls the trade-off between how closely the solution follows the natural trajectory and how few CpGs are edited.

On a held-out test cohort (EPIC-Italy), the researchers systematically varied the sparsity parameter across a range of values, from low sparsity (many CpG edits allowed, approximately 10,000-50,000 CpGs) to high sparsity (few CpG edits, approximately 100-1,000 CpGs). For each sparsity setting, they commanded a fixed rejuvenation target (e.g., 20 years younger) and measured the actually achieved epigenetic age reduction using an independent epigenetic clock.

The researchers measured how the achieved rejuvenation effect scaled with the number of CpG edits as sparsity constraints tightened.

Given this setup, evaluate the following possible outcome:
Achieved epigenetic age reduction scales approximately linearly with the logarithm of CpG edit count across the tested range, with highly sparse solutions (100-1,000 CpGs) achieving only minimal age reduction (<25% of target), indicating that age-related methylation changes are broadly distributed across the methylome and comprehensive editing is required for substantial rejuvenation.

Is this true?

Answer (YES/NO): NO